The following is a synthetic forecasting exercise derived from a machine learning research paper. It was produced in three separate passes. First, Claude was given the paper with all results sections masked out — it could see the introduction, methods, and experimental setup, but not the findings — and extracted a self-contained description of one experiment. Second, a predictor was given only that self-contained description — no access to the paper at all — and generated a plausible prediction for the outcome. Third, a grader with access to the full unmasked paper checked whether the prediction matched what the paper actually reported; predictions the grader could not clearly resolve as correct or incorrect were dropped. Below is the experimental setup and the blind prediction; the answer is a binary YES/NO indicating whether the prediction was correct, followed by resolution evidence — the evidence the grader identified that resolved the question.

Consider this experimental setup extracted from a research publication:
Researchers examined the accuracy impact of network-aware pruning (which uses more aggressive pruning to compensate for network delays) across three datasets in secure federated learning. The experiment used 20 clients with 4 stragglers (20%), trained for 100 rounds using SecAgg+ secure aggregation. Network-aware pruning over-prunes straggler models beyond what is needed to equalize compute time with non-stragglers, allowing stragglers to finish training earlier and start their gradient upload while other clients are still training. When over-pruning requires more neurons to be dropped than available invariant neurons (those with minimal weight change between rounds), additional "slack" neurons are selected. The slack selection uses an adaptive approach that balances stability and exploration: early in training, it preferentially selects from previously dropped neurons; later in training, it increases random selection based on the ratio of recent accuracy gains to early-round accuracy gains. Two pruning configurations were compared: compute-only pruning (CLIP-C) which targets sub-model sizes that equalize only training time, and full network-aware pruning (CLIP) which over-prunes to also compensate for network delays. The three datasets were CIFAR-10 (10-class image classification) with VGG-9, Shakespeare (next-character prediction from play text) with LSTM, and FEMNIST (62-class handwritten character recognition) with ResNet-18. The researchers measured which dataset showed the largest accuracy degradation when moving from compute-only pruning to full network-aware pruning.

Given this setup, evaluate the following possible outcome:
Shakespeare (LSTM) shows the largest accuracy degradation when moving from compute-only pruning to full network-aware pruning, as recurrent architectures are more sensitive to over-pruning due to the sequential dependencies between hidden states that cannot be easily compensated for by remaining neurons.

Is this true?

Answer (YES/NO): NO